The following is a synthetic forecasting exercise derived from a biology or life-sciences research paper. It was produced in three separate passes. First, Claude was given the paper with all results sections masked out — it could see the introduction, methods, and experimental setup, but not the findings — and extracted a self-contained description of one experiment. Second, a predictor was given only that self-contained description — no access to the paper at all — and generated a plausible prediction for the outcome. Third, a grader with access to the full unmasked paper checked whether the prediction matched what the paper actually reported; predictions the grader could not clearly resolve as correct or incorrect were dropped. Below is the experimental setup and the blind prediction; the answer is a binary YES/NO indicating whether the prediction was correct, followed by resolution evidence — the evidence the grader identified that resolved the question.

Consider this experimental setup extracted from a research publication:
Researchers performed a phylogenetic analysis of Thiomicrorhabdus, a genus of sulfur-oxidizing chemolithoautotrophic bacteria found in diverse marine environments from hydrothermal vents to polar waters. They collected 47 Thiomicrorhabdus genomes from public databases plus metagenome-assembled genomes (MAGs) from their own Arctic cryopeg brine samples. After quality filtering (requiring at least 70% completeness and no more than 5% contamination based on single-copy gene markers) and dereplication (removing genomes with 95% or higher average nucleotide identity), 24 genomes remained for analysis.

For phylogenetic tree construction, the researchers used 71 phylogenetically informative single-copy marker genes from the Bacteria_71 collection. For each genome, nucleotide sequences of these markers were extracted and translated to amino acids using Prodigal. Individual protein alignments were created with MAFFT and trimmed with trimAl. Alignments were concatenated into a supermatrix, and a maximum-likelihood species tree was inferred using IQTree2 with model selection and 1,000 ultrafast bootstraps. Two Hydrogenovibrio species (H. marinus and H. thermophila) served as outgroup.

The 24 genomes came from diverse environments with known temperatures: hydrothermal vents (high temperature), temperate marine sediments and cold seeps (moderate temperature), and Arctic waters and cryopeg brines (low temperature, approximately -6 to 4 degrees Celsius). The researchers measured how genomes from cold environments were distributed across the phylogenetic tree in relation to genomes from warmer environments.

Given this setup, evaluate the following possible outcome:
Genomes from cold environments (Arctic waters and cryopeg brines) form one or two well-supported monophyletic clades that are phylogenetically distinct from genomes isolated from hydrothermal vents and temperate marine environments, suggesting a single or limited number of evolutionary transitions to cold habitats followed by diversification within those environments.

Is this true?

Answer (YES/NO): YES